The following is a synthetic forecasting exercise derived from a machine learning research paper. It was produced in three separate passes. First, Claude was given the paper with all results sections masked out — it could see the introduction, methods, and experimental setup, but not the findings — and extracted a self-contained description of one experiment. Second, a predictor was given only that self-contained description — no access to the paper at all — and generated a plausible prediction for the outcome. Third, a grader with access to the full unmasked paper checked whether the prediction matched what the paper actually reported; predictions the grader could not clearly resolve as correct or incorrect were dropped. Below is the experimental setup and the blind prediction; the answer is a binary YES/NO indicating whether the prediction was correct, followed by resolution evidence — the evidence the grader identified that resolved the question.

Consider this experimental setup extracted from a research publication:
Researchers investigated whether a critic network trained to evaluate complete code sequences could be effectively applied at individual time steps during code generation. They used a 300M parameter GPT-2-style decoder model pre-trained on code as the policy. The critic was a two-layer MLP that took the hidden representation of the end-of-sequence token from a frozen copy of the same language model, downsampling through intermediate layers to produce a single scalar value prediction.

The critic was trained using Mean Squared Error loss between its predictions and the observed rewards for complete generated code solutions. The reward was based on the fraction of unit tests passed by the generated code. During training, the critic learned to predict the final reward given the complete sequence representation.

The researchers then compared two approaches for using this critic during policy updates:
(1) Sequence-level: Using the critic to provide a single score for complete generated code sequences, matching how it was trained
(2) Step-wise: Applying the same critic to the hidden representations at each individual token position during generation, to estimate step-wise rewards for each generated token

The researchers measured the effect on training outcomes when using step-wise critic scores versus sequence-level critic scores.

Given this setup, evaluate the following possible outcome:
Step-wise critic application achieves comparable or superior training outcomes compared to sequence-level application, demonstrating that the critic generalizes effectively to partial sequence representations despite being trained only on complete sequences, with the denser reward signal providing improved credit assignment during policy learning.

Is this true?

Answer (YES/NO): NO